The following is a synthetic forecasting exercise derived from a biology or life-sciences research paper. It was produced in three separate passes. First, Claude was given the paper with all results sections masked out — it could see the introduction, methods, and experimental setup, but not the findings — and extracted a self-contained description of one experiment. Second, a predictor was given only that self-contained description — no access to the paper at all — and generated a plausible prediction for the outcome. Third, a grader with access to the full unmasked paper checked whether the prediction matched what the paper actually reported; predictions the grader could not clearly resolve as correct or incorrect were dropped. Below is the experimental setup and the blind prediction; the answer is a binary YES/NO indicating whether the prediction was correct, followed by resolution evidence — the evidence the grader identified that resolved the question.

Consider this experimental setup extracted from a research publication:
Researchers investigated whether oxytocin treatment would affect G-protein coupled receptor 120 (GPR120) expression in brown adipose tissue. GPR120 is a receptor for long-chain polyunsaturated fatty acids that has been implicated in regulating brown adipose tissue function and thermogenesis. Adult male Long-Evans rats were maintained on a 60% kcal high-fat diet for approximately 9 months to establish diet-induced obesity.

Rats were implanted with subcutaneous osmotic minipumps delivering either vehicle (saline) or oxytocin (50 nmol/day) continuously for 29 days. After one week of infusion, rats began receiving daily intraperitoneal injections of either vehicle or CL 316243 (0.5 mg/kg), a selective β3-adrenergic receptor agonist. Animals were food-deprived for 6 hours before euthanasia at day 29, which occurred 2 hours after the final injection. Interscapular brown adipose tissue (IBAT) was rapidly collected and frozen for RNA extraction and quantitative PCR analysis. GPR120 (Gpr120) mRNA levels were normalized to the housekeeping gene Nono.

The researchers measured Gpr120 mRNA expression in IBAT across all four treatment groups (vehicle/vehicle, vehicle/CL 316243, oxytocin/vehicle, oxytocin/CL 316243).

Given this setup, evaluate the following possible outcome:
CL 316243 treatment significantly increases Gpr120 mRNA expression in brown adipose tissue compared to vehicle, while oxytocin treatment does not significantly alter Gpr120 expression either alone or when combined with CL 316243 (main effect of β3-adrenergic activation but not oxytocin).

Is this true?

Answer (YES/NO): YES